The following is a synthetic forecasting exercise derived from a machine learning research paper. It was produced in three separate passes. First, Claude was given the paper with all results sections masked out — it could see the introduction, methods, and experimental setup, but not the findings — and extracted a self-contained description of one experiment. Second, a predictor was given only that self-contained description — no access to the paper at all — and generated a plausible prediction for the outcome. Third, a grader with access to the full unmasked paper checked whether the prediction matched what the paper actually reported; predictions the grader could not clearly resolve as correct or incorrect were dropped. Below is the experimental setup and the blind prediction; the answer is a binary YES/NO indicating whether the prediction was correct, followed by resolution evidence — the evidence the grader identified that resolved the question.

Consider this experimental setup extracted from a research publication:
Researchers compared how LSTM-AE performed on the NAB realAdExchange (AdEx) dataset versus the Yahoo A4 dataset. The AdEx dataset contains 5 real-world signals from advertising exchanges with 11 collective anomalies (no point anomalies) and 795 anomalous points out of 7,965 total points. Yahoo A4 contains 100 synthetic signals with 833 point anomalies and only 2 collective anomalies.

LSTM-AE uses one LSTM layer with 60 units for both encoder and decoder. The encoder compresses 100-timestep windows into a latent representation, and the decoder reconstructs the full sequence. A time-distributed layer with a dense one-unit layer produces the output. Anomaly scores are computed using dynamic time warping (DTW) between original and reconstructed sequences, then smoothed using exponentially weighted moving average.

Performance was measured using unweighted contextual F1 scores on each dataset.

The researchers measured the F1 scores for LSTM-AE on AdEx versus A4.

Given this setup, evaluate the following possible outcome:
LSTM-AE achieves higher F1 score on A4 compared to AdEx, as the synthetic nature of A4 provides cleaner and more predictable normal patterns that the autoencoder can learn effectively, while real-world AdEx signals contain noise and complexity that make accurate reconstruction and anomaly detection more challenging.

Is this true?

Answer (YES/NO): NO